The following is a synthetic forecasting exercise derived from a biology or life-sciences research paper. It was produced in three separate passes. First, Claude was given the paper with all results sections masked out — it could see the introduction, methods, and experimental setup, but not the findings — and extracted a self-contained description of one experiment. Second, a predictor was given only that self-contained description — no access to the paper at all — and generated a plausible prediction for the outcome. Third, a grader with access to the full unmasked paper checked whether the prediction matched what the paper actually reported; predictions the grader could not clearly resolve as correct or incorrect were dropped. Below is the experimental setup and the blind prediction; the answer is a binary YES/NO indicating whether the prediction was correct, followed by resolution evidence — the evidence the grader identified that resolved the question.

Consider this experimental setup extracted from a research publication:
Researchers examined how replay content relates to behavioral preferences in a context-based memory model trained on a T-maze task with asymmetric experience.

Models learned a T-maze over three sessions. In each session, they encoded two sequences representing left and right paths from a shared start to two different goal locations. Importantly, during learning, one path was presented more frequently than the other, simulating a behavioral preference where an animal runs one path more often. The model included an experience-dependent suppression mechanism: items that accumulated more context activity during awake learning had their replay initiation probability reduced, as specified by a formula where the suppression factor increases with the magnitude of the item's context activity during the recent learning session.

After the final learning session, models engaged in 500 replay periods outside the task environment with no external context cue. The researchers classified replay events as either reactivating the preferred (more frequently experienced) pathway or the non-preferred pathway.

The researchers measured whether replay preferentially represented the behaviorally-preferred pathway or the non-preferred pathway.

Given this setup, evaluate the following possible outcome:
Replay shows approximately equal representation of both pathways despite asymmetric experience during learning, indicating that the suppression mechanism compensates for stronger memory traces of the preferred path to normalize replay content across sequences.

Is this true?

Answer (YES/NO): NO